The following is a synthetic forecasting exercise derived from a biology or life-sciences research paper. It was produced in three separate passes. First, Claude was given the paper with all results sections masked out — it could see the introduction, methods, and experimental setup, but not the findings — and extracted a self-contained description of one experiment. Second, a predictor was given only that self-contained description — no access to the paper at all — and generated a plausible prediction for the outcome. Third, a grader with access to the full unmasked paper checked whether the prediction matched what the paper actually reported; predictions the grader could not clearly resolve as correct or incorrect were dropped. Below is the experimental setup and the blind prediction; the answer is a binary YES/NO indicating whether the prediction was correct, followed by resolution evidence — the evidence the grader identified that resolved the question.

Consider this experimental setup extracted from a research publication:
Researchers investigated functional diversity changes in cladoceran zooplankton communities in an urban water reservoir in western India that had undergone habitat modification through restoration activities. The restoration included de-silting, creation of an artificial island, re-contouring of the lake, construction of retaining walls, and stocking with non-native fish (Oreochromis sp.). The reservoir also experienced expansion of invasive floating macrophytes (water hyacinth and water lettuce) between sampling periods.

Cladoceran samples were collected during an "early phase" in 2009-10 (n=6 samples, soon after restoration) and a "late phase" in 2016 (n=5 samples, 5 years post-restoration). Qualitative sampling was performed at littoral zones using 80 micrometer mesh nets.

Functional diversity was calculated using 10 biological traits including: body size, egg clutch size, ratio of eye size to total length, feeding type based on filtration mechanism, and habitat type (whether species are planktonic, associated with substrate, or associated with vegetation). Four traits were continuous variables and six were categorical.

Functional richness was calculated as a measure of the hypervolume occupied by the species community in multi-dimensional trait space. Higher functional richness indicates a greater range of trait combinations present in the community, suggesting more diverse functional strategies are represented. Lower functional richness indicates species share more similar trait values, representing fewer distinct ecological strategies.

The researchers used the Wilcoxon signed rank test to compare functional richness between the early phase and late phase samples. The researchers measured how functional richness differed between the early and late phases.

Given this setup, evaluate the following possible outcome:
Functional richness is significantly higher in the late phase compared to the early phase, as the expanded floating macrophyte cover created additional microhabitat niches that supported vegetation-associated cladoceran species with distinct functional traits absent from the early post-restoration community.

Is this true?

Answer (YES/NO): NO